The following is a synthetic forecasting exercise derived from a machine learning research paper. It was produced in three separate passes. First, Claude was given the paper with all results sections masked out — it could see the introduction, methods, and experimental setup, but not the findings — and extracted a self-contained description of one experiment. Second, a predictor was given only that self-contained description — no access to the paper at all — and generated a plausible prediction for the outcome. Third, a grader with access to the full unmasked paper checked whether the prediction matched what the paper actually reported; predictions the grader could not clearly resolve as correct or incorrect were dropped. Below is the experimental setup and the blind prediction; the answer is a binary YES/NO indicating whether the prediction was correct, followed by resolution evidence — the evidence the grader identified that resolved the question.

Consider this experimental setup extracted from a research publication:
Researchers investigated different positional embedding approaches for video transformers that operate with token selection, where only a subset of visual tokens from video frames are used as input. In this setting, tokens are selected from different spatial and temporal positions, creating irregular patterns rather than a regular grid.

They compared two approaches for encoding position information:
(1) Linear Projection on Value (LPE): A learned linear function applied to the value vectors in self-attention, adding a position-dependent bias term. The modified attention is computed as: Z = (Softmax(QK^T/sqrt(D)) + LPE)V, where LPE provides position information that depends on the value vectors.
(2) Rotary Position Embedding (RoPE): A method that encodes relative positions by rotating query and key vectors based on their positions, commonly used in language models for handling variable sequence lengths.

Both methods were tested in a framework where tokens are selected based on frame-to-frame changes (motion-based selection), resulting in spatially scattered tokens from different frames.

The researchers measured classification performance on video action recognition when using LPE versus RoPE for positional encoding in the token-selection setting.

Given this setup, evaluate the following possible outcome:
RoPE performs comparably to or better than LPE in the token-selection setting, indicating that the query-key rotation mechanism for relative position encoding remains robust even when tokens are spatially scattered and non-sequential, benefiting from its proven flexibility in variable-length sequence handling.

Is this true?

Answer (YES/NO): NO